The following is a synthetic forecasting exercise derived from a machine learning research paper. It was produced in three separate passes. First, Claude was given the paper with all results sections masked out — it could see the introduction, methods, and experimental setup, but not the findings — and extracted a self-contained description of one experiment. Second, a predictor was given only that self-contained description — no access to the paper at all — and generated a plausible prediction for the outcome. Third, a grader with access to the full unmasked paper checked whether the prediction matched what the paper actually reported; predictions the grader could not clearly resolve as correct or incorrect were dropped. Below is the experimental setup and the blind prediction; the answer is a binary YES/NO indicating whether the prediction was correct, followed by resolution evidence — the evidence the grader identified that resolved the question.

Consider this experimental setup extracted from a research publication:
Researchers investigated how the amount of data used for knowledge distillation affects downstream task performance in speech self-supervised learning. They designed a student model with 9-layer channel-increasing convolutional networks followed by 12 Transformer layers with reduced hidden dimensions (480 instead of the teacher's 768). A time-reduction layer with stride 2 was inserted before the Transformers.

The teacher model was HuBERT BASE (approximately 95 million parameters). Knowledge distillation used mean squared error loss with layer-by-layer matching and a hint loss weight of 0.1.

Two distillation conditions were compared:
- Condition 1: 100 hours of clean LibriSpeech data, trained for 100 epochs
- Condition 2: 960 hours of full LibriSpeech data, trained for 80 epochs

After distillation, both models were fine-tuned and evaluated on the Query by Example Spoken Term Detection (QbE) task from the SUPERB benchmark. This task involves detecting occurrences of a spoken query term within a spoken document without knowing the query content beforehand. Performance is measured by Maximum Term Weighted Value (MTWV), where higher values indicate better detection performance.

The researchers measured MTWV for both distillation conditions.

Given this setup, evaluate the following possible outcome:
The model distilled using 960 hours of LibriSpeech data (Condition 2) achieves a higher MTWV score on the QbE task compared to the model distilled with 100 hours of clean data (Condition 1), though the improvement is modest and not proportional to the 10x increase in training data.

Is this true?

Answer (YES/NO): NO